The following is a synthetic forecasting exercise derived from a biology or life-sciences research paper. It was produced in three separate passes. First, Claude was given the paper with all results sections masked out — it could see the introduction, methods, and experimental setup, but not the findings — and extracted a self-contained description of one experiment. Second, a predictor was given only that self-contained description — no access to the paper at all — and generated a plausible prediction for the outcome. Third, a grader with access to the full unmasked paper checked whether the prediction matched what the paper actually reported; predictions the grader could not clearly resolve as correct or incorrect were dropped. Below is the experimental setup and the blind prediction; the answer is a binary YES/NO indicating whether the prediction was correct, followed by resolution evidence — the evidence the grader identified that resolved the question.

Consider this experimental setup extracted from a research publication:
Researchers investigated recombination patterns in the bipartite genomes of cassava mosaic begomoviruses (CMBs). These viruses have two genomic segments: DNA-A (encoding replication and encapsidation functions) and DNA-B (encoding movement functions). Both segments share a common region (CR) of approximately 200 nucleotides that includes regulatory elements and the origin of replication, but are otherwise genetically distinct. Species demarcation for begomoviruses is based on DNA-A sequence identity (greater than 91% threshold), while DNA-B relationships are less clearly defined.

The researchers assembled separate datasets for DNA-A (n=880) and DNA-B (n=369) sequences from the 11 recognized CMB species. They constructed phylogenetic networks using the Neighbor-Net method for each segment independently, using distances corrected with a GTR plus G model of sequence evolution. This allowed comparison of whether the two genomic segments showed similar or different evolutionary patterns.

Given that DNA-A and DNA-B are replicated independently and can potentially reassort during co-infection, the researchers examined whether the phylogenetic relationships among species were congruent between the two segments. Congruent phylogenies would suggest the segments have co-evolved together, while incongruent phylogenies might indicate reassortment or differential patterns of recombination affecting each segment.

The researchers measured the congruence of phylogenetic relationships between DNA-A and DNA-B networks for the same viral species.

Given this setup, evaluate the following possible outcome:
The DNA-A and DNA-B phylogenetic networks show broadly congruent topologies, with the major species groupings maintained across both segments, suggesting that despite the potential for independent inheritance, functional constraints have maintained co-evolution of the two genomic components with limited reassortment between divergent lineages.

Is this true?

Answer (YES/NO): NO